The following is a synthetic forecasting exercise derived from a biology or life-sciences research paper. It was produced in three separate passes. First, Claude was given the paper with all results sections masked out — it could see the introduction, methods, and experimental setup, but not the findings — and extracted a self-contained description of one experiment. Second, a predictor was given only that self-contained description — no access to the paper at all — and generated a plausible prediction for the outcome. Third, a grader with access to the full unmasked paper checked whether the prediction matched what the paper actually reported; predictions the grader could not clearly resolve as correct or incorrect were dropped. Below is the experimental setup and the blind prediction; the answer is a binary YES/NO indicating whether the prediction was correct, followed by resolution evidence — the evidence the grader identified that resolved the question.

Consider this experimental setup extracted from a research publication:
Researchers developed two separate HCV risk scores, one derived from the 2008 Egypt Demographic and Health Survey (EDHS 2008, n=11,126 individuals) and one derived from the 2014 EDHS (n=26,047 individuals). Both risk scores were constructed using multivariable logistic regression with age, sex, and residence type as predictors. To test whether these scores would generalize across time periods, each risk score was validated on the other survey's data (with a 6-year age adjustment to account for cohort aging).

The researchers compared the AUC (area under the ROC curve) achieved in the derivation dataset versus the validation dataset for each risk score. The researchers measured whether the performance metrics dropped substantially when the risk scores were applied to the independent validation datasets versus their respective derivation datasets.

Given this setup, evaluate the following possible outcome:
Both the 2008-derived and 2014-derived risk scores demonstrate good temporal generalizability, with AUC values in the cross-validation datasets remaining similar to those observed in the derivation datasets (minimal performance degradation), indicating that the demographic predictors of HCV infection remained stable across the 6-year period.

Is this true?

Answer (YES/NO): YES